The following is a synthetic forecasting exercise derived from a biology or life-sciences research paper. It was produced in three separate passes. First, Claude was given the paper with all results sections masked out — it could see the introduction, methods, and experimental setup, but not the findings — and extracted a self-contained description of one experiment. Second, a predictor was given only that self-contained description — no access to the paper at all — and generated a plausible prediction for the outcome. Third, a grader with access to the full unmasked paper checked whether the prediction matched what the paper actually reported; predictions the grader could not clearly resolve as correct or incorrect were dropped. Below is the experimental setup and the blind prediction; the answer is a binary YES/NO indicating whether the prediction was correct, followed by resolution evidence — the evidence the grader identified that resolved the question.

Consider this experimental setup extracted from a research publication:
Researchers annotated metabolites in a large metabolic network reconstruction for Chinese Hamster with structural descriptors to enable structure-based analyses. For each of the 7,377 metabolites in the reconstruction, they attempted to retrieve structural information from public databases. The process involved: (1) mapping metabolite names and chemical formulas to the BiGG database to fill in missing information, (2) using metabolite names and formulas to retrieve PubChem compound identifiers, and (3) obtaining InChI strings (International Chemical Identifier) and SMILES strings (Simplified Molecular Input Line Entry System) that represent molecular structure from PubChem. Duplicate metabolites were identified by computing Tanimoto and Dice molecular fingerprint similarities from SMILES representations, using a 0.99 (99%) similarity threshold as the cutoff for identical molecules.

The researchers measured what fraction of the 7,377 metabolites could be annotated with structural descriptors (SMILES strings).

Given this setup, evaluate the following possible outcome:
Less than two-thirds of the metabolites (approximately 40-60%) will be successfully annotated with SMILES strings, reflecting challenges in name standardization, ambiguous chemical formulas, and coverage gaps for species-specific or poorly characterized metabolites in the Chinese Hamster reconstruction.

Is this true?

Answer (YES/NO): NO